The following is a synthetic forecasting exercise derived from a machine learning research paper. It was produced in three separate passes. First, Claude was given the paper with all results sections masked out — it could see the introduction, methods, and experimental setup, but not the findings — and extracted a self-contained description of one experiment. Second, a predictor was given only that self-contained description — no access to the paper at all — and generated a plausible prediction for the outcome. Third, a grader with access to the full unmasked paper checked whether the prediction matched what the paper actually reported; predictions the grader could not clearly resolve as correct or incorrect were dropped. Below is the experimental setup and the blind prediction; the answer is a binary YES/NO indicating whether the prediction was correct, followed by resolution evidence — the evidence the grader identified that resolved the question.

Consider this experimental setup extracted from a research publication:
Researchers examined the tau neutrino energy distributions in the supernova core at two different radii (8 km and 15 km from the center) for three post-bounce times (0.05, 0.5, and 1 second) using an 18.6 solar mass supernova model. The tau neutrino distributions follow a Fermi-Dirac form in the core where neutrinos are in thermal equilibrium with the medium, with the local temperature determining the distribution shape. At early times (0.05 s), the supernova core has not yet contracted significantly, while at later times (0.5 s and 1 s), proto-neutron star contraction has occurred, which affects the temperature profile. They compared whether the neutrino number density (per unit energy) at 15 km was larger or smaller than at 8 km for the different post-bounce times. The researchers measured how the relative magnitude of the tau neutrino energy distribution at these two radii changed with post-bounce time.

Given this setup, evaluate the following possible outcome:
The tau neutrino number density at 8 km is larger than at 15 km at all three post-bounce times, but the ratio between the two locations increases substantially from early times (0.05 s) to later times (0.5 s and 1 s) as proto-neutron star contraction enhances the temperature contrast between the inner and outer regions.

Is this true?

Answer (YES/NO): NO